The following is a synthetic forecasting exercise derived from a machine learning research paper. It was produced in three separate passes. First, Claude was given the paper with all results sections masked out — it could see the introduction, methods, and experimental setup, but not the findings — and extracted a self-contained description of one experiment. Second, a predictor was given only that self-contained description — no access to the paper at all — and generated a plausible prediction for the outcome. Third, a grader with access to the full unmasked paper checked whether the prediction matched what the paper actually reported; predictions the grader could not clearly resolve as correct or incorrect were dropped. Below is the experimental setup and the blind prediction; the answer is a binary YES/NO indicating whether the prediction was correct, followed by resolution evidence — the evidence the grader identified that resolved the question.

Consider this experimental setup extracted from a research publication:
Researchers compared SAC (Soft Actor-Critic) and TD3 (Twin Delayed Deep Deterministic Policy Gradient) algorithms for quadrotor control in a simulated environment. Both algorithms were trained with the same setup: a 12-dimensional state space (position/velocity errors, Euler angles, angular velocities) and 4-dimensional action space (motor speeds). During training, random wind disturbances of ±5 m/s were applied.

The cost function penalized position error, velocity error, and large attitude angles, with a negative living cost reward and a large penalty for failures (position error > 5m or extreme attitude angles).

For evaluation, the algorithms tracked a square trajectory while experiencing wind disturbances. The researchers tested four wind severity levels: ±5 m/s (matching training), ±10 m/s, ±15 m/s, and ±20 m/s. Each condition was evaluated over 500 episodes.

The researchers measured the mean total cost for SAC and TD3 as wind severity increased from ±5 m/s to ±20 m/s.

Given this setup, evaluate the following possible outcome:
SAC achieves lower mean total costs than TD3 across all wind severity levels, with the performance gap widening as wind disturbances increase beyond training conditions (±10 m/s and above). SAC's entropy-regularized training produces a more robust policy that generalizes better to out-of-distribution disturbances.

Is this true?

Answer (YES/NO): NO